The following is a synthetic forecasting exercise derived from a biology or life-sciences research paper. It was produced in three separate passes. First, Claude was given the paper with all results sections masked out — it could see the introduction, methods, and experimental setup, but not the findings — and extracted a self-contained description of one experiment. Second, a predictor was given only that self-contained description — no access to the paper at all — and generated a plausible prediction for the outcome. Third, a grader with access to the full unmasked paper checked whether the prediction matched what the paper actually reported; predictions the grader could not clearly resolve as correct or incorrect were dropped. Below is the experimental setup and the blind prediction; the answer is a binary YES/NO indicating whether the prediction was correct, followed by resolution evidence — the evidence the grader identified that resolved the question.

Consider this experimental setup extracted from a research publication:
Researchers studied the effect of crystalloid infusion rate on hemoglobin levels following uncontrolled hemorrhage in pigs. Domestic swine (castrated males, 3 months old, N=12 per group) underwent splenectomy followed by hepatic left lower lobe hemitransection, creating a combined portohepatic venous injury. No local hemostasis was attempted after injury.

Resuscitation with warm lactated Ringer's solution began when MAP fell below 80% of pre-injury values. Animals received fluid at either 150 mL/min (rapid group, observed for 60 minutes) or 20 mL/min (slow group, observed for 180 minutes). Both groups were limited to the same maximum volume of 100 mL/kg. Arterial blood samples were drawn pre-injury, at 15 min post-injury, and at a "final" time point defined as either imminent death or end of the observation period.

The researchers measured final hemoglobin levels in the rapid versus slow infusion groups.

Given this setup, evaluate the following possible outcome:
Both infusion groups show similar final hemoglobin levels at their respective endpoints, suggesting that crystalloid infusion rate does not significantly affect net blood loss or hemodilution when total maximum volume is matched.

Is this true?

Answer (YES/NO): NO